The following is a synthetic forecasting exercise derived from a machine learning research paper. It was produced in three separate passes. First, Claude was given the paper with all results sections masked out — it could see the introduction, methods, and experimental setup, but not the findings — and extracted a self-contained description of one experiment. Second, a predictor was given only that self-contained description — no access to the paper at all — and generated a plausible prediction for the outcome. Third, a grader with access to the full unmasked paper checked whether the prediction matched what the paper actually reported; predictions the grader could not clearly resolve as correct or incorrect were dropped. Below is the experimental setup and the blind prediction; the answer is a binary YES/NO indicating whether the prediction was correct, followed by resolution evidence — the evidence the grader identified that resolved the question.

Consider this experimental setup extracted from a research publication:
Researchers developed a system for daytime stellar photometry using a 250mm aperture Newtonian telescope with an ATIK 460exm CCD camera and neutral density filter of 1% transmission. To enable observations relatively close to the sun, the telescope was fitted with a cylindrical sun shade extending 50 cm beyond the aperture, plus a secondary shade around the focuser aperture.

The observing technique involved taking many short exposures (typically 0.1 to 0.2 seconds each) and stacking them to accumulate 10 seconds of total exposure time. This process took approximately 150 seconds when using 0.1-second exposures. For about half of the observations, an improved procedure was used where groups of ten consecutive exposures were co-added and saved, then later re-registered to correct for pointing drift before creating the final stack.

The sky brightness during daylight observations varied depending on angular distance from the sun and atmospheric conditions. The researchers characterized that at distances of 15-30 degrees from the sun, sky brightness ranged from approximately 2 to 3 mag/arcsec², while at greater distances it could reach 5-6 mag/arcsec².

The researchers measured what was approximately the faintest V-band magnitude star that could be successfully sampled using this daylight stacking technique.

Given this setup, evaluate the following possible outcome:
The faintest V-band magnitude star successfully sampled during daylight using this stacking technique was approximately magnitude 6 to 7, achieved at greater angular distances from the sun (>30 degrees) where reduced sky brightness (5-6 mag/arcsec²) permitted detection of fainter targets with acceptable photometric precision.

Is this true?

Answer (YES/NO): YES